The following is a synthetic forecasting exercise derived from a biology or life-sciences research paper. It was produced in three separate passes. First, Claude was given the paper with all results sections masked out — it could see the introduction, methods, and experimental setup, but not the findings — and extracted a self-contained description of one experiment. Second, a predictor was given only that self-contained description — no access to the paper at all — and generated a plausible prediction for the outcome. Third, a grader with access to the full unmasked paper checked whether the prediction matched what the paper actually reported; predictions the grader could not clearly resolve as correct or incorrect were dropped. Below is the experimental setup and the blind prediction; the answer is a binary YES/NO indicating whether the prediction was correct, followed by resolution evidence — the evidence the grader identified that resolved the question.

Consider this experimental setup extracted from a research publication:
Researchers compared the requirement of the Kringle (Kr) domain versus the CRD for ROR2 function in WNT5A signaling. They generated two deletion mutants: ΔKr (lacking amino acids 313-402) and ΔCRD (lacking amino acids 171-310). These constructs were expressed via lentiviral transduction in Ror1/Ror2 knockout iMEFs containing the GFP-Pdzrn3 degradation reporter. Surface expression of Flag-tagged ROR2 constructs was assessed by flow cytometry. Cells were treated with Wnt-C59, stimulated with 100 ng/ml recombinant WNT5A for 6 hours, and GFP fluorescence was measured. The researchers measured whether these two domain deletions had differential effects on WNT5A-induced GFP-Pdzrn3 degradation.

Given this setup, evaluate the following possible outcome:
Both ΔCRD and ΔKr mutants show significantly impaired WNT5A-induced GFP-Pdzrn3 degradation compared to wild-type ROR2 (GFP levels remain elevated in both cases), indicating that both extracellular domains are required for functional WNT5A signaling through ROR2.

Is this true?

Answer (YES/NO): NO